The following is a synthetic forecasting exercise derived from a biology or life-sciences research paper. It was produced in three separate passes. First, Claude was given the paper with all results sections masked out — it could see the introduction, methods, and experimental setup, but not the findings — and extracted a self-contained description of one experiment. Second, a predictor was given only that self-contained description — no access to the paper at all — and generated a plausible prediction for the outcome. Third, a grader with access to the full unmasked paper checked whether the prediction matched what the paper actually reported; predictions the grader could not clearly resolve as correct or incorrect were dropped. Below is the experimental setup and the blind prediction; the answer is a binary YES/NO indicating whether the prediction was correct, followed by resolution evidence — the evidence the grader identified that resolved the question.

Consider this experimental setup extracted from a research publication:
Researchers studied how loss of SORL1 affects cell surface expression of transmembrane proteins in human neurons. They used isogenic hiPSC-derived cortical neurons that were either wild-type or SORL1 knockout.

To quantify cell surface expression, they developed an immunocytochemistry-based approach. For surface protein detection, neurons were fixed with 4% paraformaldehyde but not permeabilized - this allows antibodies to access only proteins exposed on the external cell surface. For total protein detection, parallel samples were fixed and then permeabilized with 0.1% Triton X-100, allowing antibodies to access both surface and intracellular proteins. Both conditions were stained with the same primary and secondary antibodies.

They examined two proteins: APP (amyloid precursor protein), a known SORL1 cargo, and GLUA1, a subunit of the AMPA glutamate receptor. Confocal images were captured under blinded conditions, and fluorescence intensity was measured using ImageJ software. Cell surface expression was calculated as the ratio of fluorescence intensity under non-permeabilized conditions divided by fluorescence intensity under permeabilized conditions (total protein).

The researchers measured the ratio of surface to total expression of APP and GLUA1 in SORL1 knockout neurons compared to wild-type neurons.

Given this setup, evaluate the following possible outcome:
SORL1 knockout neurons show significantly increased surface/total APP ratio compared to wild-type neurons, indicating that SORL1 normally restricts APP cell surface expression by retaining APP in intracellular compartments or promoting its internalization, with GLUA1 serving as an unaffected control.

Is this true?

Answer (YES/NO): NO